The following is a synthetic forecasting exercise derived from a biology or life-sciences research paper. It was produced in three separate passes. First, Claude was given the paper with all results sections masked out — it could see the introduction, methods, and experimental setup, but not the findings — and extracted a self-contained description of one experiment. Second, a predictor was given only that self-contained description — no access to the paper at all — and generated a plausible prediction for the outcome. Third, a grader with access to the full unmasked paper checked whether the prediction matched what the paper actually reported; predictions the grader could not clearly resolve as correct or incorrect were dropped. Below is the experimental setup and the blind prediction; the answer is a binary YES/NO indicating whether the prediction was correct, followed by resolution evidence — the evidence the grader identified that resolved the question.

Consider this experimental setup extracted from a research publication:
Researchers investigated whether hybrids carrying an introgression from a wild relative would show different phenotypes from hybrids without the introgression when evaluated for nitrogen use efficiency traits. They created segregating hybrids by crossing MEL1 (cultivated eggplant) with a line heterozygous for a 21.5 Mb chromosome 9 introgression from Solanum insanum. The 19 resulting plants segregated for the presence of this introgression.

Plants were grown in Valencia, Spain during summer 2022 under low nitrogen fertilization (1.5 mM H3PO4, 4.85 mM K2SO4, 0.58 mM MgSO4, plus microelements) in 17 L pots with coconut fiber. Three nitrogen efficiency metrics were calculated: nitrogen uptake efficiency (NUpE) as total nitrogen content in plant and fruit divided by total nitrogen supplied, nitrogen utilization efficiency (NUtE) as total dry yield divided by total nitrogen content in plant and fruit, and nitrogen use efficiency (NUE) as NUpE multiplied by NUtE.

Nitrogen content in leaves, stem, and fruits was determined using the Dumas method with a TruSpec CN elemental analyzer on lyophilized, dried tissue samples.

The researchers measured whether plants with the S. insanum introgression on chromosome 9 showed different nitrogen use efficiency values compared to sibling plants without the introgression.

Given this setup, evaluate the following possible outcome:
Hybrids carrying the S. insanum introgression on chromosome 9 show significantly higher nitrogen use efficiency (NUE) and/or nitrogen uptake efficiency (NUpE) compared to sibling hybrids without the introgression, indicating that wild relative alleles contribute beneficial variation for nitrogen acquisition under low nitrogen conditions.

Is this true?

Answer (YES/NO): NO